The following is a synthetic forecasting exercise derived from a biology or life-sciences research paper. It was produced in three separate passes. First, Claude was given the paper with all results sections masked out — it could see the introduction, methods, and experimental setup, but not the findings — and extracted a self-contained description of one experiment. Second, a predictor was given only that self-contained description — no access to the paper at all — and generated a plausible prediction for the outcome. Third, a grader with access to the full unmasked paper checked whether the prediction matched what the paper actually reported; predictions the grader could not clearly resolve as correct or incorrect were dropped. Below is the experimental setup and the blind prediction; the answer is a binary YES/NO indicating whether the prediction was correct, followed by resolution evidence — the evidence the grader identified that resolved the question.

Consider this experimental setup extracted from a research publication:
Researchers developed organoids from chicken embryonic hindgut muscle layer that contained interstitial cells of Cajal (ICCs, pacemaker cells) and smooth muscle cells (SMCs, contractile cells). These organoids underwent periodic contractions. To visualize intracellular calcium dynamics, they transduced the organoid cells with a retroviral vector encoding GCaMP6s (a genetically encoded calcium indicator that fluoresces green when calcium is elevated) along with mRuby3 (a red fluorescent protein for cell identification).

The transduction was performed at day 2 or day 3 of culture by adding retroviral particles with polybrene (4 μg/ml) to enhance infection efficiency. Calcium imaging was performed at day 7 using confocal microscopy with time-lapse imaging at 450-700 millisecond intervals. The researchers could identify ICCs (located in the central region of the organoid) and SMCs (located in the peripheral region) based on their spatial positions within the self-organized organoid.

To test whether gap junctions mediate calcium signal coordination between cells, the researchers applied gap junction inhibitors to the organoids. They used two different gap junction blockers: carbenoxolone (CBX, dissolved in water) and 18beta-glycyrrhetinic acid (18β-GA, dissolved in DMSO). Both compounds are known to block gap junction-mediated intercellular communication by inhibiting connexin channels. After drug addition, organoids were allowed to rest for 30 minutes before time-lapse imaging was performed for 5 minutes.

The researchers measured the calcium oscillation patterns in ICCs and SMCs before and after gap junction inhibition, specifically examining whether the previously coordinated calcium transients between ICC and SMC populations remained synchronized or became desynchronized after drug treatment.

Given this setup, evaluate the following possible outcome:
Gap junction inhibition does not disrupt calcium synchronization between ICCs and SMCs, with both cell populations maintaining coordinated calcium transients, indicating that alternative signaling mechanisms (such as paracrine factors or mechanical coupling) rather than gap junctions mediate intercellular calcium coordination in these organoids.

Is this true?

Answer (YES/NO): NO